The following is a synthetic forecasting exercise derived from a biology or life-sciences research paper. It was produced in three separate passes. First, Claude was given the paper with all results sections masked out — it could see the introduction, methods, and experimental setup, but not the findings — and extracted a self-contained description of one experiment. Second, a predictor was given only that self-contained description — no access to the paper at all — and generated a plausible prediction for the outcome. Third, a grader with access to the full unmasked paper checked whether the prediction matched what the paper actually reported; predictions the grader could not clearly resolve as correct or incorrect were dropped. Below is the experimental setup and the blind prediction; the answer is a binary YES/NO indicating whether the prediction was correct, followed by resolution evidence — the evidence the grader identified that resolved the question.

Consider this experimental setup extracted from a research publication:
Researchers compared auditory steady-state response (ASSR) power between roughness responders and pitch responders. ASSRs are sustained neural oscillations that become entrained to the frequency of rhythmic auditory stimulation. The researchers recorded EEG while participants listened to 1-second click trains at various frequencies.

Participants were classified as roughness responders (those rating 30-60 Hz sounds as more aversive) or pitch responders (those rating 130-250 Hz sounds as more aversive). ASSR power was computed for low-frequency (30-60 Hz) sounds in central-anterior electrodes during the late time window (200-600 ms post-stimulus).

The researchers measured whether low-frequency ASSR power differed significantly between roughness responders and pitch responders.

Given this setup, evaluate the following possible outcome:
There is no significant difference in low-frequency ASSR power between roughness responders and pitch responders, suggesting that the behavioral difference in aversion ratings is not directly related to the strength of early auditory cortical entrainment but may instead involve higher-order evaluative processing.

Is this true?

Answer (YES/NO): NO